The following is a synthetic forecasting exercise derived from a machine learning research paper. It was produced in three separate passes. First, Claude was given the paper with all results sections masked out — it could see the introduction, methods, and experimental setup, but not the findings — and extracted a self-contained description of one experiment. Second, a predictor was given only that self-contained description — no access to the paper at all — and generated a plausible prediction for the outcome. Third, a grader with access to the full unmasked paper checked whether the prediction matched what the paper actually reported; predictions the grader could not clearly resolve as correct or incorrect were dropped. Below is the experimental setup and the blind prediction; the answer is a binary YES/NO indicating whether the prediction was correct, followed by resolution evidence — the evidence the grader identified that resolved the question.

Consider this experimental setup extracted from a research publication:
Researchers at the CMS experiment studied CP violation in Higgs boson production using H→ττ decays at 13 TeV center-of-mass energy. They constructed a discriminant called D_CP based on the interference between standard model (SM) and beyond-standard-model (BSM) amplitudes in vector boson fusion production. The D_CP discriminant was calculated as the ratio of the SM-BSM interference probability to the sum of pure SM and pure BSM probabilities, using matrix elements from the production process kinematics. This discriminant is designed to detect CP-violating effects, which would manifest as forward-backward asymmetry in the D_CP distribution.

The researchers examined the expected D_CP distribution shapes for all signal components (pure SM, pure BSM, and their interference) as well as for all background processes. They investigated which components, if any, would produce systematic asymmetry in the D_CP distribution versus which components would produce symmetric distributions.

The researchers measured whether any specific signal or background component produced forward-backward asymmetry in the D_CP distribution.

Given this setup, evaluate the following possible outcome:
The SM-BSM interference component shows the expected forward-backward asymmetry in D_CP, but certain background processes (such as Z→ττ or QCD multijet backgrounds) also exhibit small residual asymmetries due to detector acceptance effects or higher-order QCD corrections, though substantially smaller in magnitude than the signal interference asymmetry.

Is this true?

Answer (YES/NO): NO